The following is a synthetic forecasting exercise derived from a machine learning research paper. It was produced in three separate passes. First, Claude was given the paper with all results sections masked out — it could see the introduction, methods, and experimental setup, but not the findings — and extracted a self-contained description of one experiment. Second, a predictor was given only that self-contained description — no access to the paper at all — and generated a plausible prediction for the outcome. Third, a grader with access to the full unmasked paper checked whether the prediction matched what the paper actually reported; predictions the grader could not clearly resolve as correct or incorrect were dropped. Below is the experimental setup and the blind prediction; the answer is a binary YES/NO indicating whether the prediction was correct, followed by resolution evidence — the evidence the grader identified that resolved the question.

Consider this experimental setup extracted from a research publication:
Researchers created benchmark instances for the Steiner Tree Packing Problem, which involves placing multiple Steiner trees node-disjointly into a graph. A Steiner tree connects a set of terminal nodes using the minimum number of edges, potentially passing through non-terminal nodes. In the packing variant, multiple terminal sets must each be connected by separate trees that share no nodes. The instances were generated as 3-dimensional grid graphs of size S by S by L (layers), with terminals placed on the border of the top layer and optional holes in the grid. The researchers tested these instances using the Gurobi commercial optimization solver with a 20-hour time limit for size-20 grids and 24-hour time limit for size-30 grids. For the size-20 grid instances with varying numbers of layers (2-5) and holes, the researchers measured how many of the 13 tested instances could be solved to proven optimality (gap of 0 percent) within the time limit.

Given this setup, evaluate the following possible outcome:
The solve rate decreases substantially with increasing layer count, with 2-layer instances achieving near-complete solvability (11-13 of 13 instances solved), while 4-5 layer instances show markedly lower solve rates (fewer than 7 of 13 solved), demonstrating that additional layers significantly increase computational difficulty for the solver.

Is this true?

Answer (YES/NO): NO